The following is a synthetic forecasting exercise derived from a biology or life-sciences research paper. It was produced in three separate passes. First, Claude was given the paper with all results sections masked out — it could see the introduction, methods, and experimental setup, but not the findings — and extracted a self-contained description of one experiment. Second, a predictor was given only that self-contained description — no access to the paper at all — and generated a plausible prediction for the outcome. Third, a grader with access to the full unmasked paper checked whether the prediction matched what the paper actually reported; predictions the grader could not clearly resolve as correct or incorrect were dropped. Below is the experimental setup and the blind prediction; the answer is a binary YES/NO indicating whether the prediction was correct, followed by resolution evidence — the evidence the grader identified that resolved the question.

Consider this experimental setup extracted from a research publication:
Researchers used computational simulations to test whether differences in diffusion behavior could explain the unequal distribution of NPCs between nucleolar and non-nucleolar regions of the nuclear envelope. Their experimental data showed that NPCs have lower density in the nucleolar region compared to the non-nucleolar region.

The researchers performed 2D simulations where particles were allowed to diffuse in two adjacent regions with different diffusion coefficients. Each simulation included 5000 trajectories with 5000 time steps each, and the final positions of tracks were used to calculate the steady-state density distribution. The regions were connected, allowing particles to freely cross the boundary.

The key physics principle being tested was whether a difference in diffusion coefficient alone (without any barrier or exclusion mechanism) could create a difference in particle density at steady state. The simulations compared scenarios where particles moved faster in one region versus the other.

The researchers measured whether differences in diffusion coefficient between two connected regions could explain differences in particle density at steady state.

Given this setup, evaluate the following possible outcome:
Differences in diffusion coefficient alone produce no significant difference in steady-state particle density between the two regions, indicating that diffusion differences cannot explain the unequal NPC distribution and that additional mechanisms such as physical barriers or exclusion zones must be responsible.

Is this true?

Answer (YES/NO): NO